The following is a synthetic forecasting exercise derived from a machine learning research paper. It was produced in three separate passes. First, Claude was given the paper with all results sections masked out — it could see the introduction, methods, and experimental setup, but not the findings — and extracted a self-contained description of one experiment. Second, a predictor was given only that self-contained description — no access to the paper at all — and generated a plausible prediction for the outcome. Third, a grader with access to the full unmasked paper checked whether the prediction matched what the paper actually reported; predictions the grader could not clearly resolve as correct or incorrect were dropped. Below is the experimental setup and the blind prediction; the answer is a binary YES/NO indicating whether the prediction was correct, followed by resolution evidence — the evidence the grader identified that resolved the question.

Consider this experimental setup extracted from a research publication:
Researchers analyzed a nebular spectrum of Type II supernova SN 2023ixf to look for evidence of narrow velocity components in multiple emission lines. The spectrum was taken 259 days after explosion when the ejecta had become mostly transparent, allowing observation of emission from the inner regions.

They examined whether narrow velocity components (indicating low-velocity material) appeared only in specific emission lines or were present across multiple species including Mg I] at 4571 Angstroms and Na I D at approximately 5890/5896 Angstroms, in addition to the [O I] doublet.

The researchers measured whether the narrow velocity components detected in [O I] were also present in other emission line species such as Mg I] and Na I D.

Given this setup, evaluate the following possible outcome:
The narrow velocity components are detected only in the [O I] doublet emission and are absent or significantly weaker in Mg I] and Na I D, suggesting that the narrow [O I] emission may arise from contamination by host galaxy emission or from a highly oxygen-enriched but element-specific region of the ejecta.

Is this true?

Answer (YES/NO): NO